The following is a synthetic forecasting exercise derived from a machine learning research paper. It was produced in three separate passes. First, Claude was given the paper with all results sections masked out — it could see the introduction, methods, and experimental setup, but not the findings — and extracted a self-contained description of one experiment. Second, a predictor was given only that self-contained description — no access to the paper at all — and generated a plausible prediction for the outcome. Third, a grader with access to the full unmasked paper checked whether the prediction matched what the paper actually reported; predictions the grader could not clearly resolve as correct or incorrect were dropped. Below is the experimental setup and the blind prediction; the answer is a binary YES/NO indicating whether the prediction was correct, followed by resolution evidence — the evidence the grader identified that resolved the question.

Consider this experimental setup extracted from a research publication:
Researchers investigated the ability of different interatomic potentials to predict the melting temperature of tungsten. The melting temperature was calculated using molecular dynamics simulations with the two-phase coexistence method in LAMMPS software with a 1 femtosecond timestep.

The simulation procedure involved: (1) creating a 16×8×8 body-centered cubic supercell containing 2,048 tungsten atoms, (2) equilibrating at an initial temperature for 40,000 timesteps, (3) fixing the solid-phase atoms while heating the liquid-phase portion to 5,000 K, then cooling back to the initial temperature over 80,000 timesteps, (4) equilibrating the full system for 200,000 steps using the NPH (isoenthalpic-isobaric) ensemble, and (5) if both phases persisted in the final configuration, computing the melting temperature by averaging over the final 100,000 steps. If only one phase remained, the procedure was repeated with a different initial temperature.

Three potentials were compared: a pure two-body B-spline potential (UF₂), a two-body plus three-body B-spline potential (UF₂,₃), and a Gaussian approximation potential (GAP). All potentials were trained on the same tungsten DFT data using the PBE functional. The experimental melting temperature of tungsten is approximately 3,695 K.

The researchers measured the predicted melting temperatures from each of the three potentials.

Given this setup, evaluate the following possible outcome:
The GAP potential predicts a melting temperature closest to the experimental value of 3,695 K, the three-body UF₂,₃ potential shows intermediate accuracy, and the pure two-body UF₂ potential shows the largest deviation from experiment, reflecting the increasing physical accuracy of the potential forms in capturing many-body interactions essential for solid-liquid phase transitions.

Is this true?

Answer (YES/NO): NO